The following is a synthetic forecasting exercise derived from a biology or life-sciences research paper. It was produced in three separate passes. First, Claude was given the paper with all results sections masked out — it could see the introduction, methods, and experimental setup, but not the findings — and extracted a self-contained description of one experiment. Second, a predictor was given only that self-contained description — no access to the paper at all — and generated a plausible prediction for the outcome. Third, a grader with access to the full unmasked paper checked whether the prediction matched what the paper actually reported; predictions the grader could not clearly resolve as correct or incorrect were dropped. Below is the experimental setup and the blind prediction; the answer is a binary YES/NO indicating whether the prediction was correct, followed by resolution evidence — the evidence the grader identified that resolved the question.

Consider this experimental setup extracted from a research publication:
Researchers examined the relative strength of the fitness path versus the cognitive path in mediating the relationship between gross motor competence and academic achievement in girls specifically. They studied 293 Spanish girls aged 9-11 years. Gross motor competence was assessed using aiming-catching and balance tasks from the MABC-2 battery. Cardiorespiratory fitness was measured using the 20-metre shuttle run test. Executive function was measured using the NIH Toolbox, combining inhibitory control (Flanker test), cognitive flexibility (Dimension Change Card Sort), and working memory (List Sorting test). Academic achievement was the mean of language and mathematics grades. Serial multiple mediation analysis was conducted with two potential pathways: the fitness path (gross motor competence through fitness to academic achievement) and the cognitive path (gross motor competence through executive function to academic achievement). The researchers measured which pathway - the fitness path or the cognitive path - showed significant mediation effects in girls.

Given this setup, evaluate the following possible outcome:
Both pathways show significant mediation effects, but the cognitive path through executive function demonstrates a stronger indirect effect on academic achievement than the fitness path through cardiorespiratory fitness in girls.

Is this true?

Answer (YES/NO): NO